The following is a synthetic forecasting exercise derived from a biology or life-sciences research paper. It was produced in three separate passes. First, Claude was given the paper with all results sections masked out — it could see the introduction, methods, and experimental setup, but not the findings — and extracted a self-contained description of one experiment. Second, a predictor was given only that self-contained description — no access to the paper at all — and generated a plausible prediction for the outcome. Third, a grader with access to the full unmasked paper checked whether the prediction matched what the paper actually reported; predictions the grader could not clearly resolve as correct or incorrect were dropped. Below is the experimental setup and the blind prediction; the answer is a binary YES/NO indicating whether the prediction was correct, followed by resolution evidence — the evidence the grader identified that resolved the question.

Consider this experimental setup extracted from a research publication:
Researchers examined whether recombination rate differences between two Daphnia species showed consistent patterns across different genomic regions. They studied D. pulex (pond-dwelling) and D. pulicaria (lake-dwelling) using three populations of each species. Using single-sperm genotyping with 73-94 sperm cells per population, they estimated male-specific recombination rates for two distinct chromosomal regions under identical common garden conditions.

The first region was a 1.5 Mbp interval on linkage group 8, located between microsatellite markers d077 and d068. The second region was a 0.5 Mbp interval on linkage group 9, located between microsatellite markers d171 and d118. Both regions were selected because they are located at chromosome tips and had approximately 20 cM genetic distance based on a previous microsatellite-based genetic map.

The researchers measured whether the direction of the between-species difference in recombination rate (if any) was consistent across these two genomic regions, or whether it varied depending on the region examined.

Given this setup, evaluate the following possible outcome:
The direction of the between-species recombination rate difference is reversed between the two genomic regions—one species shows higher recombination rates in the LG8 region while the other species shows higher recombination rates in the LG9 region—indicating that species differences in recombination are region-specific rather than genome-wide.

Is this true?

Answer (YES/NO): NO